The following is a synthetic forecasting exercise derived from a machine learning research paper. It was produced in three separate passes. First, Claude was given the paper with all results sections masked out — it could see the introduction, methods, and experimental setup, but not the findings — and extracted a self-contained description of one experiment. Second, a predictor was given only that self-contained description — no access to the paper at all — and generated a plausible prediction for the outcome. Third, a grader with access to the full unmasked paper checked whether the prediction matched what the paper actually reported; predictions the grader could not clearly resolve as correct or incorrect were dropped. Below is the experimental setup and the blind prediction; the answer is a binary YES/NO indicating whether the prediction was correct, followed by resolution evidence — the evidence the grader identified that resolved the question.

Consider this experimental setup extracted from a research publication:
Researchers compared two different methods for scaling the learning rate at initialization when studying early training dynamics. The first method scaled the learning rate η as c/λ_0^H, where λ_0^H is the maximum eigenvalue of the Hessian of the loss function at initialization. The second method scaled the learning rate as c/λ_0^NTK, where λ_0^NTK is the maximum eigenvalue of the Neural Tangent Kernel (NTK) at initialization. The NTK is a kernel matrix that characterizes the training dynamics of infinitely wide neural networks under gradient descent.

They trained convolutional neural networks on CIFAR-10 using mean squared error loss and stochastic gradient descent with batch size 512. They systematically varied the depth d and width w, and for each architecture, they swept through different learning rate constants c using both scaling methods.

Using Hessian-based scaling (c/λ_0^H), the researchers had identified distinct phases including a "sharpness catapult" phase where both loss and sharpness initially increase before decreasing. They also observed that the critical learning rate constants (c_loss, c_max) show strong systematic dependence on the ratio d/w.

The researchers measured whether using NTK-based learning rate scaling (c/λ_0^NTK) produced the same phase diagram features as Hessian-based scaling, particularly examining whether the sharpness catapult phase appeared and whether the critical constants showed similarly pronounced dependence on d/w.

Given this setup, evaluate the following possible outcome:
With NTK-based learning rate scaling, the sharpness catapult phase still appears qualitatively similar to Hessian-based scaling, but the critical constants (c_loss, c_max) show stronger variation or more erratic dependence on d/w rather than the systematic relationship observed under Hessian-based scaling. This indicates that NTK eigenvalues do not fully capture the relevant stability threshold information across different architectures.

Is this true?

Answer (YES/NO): NO